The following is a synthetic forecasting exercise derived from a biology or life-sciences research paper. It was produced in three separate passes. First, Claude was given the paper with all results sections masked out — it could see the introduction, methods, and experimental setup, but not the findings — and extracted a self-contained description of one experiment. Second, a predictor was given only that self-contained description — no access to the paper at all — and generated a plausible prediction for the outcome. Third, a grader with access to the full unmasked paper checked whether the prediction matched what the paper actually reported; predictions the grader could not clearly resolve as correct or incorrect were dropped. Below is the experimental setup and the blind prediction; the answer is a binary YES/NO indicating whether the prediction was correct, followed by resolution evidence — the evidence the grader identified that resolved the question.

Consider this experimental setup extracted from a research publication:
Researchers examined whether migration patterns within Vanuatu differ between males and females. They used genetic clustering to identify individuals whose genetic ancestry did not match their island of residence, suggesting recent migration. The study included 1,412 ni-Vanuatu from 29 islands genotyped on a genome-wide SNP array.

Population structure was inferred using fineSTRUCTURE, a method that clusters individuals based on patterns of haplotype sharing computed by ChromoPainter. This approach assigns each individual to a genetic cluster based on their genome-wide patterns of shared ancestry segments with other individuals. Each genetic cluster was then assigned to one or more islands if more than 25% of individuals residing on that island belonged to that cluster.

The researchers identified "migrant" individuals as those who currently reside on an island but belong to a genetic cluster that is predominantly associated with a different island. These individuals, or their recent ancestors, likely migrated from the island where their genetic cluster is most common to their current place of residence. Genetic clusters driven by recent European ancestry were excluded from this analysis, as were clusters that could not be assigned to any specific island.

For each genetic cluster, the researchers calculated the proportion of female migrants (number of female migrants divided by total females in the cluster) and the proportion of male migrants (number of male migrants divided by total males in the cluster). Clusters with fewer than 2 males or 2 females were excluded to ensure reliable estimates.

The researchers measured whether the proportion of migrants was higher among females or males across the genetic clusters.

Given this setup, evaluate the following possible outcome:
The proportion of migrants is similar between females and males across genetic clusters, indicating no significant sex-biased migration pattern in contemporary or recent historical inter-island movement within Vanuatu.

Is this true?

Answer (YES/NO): NO